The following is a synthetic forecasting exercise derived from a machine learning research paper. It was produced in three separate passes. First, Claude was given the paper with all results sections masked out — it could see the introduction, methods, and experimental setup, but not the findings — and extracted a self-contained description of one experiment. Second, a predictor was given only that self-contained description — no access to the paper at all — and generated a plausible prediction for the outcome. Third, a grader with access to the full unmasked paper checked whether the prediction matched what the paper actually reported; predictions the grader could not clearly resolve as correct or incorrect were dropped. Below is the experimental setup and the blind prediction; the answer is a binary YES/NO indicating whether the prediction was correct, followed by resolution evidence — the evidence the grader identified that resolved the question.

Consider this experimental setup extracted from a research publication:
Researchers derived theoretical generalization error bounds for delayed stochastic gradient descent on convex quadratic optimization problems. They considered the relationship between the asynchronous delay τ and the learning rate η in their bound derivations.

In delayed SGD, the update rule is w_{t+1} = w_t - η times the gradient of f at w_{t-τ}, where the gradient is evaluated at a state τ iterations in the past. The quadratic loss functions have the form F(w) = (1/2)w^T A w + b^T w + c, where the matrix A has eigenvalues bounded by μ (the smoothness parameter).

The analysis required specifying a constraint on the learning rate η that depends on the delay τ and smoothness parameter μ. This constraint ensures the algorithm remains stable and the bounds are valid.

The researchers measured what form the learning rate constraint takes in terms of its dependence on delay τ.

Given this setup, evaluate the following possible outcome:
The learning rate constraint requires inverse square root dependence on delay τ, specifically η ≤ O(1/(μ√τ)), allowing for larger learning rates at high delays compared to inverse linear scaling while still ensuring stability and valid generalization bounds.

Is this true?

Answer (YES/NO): NO